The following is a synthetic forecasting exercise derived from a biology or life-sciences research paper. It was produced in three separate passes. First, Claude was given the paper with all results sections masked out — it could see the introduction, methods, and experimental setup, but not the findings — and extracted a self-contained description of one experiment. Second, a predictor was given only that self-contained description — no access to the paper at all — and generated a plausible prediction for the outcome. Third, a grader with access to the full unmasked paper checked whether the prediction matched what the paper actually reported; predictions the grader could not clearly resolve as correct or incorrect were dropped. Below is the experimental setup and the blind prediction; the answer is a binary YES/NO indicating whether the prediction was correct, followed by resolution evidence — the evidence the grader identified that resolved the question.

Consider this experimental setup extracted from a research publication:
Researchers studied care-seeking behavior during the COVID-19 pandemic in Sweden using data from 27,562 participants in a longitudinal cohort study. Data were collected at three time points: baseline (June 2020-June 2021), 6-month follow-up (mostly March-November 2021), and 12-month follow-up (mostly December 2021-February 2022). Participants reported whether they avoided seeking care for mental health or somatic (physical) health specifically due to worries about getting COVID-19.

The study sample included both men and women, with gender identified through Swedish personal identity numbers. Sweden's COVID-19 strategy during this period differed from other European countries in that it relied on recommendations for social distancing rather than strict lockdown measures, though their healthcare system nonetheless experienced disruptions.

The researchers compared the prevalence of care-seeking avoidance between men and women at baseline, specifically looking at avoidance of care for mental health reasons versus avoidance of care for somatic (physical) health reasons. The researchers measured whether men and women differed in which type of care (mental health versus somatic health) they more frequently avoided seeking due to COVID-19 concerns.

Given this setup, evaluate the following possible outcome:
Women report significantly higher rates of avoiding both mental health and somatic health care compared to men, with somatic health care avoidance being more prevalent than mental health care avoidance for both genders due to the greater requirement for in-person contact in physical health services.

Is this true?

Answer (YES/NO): YES